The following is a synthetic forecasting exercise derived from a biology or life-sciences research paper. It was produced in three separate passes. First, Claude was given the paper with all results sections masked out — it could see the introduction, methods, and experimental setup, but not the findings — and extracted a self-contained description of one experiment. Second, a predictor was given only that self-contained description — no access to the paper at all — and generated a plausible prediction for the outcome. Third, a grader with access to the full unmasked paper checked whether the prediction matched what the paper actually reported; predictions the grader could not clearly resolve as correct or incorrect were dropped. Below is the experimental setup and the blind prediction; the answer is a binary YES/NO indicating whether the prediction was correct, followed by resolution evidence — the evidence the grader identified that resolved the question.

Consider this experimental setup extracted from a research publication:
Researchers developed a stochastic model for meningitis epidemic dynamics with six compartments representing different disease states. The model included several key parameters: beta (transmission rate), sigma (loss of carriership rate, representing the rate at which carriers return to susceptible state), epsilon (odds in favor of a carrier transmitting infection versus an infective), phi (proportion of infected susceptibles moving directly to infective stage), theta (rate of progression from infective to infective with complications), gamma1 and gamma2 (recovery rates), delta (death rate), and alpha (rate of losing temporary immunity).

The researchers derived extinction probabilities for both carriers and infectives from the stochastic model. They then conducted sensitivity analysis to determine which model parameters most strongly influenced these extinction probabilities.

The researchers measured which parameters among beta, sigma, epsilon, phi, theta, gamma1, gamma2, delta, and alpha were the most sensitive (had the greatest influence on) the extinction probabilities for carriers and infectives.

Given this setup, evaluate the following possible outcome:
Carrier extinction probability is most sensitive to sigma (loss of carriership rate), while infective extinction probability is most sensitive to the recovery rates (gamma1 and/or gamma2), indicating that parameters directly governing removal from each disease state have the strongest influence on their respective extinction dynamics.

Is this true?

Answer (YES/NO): NO